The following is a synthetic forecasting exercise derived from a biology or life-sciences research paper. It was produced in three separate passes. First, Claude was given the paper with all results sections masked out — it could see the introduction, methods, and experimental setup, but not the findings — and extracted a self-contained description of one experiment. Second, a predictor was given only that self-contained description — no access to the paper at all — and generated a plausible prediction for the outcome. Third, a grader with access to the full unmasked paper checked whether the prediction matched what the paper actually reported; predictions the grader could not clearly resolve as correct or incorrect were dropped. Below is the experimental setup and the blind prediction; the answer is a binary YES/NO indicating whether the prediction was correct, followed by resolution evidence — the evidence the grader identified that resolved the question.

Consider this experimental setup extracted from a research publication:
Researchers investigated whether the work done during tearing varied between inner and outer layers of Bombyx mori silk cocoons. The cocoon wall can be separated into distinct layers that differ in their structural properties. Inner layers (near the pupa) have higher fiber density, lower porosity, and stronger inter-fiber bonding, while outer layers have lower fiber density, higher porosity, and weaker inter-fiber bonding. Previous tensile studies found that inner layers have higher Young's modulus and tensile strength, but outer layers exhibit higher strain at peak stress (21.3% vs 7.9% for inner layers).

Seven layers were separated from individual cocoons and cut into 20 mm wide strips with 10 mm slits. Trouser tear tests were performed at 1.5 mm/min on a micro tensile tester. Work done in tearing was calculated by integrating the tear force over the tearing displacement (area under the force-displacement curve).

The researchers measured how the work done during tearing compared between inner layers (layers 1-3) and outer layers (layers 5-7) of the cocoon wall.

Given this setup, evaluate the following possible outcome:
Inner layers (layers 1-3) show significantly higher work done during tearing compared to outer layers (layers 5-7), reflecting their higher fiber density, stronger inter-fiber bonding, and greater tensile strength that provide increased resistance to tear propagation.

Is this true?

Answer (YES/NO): NO